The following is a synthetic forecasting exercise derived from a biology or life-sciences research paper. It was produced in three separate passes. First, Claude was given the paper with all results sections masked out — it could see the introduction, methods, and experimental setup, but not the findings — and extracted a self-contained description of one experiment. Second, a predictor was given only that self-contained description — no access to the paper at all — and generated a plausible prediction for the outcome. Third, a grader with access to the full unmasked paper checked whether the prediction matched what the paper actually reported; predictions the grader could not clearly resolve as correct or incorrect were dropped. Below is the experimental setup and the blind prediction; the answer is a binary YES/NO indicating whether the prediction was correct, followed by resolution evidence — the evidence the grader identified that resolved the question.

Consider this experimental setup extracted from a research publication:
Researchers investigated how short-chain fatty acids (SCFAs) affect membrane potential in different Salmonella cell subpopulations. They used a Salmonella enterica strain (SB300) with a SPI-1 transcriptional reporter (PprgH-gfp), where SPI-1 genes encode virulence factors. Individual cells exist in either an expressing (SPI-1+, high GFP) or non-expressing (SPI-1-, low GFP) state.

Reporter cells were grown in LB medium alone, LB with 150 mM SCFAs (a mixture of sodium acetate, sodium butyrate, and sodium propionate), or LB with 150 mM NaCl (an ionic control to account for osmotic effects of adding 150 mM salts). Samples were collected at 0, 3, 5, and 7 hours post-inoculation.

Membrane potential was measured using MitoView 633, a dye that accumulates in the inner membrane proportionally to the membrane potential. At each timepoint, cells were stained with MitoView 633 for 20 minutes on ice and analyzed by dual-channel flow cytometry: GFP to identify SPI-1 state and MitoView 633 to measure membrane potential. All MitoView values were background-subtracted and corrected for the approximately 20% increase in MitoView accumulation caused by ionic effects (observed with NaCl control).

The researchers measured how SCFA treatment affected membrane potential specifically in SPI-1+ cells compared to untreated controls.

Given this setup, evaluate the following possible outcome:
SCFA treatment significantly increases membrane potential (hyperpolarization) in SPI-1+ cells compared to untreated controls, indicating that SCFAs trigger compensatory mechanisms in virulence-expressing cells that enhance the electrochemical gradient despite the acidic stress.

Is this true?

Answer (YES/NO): NO